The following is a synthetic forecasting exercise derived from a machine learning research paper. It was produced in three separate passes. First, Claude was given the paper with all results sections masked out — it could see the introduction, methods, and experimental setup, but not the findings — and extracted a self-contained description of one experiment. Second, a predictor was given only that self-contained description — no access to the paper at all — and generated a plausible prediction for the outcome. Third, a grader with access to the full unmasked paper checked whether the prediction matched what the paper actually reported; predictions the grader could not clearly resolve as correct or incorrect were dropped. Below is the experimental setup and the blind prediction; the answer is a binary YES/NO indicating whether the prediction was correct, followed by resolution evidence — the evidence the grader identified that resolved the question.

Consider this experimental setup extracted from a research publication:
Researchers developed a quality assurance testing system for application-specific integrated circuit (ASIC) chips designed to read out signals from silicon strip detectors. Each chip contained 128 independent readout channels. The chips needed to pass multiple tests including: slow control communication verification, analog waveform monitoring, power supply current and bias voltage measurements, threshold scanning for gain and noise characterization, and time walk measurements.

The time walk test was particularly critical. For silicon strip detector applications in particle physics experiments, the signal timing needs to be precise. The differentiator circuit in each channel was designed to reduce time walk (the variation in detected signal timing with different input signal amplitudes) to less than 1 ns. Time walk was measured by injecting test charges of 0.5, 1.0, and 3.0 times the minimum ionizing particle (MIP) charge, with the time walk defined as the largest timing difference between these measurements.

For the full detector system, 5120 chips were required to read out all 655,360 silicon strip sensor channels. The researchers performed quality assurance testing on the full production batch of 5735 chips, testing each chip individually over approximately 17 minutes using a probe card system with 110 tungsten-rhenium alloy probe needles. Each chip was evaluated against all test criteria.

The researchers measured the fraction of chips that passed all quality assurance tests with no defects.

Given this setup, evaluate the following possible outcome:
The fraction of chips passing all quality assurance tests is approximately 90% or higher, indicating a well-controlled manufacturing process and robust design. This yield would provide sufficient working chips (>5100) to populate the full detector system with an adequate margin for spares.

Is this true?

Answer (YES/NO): NO